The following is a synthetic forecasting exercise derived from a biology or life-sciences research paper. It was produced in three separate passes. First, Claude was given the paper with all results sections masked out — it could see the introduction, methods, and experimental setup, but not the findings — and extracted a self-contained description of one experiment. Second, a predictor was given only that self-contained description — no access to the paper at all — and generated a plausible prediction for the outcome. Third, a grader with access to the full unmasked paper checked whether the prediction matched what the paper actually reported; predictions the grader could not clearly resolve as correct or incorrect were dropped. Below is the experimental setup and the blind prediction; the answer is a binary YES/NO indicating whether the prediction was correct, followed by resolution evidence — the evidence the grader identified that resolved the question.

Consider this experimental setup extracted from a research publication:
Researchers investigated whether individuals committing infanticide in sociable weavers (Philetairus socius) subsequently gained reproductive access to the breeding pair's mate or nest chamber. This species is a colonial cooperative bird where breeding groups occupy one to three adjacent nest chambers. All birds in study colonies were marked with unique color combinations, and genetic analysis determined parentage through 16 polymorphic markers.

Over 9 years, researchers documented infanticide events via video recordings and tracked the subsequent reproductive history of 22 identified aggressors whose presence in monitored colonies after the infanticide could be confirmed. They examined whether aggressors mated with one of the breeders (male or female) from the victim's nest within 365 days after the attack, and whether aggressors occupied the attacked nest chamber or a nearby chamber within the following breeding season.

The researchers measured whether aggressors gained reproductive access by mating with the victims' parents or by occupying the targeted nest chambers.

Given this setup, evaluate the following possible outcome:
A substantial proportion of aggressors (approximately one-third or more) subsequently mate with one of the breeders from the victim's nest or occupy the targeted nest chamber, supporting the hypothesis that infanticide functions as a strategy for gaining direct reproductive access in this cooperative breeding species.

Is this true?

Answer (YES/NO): NO